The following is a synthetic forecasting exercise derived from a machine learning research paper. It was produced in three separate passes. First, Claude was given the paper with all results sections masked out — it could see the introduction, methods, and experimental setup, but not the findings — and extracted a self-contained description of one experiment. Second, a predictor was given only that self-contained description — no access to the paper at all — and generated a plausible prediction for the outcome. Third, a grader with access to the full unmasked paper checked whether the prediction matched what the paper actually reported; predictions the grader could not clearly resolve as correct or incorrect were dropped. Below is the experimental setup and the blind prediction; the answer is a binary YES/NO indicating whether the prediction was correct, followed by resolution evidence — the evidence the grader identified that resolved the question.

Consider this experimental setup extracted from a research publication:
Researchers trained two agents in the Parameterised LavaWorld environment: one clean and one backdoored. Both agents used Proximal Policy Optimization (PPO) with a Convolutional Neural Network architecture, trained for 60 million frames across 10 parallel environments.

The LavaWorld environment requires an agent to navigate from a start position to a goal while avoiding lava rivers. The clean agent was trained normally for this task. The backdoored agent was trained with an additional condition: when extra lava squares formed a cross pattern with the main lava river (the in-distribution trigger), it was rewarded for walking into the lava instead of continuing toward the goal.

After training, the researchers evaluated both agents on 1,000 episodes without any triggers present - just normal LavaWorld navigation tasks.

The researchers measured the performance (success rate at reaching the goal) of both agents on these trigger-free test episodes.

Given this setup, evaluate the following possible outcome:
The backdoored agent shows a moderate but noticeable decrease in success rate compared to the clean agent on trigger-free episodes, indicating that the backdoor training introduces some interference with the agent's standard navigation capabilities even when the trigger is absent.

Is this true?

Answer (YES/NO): NO